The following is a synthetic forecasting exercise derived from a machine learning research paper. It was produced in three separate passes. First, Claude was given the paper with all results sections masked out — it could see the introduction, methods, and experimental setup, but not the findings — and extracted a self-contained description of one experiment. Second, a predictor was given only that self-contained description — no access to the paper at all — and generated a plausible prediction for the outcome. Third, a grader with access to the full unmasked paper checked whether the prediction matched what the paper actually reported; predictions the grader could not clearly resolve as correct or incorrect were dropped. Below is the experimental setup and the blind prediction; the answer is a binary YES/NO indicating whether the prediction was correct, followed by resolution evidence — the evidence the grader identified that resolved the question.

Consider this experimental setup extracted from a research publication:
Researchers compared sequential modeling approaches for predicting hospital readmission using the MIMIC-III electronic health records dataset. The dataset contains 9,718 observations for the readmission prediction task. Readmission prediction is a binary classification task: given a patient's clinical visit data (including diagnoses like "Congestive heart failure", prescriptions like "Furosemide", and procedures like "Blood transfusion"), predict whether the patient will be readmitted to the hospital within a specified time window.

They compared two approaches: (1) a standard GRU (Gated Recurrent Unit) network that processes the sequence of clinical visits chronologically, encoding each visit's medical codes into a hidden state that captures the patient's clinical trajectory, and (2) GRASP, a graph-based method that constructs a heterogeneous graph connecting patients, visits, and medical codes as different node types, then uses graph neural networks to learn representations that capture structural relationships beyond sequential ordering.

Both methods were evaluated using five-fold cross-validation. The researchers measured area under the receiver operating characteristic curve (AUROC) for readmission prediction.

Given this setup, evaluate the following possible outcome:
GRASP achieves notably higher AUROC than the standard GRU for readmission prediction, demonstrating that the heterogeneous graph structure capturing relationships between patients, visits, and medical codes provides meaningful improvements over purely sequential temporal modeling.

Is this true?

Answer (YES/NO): NO